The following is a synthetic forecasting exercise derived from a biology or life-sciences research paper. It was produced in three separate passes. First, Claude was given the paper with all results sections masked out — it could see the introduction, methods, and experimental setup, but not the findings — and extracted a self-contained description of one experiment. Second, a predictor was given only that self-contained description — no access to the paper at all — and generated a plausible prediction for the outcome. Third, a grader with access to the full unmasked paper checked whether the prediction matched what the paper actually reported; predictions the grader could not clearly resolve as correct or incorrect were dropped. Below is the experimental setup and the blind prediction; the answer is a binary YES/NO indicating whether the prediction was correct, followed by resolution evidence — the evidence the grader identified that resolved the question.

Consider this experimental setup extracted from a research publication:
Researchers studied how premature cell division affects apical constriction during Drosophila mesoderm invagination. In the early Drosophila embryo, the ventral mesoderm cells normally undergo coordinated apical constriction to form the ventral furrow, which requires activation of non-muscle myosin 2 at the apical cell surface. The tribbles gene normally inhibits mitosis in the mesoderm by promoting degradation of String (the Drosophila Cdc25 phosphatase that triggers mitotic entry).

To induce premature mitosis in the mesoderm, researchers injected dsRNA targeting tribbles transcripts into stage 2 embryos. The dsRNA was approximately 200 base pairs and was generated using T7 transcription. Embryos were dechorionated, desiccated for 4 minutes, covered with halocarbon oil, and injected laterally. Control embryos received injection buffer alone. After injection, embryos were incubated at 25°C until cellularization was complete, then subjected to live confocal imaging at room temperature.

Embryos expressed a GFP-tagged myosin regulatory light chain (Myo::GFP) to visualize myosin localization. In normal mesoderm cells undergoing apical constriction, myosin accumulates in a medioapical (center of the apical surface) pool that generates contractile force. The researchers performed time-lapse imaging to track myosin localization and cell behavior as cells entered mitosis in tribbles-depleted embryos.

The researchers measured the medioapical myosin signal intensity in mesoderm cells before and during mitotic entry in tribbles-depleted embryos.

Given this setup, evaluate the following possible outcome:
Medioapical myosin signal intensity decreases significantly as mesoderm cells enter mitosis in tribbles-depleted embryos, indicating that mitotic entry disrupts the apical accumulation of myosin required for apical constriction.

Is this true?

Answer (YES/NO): YES